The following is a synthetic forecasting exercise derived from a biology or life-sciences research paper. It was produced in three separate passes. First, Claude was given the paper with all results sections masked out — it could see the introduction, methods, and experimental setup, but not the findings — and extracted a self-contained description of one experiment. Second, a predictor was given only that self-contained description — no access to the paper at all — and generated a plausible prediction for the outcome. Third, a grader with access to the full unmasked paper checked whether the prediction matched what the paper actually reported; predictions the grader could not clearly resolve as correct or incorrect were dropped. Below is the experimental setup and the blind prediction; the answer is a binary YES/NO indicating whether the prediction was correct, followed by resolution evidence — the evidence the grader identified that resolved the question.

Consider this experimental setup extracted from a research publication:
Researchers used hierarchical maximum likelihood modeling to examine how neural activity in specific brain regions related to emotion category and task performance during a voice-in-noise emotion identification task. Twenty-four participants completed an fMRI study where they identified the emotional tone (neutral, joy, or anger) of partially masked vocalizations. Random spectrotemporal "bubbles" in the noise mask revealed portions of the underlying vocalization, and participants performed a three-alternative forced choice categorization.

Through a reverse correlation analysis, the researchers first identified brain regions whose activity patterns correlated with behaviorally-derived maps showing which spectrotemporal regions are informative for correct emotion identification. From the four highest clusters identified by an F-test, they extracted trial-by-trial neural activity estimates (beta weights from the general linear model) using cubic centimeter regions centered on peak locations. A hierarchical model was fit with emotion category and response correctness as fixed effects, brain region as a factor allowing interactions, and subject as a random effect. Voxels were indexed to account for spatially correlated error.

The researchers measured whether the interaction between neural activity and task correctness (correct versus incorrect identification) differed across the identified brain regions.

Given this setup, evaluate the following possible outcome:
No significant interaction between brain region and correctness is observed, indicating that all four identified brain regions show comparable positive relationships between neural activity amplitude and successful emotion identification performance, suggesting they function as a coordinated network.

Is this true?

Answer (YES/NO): NO